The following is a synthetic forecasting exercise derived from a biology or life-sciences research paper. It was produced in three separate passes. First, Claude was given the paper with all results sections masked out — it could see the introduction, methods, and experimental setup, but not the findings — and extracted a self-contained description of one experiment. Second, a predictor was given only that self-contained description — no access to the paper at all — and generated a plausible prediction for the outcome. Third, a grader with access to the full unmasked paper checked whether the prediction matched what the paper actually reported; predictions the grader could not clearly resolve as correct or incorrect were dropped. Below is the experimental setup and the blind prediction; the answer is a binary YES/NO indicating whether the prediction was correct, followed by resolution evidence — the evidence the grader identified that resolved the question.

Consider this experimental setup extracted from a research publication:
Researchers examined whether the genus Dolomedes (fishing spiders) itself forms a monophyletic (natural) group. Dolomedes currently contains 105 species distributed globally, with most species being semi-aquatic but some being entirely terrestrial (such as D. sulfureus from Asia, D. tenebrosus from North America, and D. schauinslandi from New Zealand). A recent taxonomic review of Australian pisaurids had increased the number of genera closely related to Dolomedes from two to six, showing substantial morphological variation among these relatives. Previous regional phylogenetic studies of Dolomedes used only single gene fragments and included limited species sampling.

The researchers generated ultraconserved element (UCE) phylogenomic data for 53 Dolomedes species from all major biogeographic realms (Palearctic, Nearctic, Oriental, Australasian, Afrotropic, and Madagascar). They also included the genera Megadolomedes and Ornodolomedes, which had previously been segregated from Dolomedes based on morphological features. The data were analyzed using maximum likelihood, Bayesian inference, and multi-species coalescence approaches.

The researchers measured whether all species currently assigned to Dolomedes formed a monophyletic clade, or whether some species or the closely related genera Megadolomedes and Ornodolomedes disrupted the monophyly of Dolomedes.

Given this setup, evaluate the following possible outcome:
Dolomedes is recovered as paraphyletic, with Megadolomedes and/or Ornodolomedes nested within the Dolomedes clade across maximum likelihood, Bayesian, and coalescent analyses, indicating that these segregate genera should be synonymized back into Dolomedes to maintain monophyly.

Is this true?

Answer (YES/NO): NO